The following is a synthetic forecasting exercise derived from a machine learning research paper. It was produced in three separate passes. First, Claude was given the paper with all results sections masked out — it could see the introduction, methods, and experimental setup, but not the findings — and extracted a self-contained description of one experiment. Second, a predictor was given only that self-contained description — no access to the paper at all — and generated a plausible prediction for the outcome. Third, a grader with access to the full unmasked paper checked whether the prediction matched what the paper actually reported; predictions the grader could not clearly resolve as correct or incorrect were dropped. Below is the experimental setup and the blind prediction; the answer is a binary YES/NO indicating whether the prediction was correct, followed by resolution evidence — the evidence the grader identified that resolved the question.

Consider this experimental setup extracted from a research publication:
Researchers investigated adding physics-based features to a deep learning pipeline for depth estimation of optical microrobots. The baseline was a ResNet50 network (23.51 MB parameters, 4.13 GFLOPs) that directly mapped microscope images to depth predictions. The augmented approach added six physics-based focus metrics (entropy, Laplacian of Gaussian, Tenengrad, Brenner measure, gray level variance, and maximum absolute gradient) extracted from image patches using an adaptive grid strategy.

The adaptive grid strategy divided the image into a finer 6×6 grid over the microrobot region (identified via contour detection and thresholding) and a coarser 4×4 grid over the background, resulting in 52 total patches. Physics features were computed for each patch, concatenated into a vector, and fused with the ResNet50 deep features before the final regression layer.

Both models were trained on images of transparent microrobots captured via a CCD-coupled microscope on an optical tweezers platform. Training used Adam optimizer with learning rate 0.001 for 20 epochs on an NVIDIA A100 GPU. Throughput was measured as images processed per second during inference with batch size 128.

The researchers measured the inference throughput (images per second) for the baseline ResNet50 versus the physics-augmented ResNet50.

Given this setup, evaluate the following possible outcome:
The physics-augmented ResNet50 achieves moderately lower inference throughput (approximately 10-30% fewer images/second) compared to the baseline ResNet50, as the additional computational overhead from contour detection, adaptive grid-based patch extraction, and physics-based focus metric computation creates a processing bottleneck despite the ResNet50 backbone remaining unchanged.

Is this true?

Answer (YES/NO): NO